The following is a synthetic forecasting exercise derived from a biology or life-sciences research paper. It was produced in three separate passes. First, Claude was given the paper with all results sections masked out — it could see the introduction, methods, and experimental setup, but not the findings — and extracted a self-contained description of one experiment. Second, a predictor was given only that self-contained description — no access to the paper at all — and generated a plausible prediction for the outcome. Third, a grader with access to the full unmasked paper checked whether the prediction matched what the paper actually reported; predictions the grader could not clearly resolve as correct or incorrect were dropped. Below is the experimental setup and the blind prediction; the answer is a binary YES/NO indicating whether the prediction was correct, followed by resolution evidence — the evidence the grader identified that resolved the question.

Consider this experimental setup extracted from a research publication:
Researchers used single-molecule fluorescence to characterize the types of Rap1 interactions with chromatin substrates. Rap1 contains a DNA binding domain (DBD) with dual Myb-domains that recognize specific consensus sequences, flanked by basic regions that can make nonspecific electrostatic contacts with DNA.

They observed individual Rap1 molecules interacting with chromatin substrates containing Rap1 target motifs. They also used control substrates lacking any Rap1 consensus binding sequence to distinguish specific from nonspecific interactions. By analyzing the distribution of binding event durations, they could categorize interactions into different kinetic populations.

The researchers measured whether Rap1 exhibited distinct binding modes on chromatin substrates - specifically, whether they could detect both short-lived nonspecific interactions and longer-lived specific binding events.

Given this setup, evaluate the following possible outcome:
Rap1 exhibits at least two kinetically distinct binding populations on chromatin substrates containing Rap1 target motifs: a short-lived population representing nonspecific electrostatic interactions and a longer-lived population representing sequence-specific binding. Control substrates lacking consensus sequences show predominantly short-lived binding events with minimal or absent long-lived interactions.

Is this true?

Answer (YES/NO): YES